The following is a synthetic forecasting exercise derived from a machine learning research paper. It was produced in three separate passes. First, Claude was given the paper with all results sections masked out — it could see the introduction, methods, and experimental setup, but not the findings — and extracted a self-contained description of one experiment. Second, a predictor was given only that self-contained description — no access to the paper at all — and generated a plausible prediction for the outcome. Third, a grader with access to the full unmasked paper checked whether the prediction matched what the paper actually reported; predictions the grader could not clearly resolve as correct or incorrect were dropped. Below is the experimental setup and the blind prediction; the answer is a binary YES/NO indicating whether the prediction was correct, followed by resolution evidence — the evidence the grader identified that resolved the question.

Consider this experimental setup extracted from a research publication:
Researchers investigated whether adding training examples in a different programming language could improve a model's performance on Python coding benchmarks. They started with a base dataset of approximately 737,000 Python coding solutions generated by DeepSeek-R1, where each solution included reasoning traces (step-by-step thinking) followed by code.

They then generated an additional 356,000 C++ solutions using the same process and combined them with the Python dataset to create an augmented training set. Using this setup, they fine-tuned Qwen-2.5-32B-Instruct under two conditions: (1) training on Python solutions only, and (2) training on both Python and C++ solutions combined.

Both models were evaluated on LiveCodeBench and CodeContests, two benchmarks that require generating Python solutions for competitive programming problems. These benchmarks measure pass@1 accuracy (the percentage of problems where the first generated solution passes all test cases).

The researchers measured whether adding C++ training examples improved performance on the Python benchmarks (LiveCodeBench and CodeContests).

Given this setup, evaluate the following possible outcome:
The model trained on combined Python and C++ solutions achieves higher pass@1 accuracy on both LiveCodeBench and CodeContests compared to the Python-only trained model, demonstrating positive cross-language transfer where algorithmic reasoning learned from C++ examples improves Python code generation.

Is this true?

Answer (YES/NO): NO